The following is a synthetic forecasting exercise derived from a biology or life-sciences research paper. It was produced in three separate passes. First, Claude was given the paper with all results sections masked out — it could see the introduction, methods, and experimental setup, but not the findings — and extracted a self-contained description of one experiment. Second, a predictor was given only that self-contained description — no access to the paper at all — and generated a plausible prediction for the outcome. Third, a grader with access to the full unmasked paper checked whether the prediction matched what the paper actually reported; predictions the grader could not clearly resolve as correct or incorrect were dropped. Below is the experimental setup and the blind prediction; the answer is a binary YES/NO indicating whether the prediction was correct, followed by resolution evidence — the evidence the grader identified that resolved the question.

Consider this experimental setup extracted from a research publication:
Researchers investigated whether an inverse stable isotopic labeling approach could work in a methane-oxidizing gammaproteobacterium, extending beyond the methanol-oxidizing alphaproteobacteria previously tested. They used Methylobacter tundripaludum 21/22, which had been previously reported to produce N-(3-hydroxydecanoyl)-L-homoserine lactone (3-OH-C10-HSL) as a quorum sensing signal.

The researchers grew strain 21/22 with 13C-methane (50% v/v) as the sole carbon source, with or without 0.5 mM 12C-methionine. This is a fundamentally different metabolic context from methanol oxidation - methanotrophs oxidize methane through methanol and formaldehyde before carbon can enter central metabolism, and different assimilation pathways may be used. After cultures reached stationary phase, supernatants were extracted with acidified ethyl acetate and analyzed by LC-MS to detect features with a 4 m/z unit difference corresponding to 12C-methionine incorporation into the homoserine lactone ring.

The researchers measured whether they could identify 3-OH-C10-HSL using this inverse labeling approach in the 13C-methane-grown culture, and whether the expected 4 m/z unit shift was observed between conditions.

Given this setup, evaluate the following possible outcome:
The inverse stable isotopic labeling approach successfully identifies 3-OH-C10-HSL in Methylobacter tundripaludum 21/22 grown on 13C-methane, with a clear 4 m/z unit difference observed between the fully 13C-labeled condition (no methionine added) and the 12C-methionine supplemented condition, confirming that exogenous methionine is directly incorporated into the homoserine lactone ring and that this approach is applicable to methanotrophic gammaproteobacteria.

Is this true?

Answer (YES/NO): YES